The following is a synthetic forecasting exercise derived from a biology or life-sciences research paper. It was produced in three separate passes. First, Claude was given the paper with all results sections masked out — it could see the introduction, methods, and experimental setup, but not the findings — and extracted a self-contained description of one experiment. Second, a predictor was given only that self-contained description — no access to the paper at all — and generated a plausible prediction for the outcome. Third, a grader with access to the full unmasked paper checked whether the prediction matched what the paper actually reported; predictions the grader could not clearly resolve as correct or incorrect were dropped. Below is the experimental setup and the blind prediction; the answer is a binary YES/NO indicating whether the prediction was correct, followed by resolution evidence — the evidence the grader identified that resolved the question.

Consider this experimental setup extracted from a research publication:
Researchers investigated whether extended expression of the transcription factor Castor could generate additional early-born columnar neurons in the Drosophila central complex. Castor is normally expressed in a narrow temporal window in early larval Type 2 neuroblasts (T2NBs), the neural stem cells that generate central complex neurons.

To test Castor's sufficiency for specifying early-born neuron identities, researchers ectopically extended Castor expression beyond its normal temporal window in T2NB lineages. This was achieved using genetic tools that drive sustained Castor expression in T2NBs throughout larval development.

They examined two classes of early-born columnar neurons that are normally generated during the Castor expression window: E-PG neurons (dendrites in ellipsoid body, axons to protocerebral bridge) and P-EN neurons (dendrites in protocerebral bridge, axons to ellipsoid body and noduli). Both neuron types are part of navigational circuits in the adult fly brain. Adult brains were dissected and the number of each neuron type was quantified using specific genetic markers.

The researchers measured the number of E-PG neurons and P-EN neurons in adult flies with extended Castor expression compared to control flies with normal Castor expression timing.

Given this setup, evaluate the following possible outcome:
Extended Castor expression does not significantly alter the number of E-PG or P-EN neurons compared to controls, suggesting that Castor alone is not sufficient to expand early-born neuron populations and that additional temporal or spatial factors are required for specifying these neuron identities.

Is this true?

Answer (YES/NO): NO